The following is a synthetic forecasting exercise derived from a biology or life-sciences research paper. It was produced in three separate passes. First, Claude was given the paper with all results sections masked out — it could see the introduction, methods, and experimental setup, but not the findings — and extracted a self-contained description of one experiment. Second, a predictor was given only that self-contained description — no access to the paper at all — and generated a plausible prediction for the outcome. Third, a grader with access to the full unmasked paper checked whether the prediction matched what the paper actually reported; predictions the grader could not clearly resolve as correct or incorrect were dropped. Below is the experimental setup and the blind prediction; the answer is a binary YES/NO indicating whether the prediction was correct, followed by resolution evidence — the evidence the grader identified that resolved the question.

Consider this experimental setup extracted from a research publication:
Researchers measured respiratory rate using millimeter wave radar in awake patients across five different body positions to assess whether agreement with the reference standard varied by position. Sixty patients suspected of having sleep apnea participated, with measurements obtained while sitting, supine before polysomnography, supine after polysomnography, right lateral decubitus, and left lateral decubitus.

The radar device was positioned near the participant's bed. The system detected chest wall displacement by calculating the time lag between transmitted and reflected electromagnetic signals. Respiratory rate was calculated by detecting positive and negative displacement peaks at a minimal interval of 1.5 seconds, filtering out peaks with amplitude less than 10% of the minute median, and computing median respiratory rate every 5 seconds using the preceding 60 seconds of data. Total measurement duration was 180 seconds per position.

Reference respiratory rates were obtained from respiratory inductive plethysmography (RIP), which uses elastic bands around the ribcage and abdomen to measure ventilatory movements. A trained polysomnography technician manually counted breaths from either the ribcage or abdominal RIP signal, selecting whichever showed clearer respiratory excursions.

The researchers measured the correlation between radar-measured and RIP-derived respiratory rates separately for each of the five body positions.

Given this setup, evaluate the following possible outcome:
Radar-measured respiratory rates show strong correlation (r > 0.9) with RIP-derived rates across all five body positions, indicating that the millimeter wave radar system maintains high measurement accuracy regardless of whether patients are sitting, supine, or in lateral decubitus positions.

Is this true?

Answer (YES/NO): YES